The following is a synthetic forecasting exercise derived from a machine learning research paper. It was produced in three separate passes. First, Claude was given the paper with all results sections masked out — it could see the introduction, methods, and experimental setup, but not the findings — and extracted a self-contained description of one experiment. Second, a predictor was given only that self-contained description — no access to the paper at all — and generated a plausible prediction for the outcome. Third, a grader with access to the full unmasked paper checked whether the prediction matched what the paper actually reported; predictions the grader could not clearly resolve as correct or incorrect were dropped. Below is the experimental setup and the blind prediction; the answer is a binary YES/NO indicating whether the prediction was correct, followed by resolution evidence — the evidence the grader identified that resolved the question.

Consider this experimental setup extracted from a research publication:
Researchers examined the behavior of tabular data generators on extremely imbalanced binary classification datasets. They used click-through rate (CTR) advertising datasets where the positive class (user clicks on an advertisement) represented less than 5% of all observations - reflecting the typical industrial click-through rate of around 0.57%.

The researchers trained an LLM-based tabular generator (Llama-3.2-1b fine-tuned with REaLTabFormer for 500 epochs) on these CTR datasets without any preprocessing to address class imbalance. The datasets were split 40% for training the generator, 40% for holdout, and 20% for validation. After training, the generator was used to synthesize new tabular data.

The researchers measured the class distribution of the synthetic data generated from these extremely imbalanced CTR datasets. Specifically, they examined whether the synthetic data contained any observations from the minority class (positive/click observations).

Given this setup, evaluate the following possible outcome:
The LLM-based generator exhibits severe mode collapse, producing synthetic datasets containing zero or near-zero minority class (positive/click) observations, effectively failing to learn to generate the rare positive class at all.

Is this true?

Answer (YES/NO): YES